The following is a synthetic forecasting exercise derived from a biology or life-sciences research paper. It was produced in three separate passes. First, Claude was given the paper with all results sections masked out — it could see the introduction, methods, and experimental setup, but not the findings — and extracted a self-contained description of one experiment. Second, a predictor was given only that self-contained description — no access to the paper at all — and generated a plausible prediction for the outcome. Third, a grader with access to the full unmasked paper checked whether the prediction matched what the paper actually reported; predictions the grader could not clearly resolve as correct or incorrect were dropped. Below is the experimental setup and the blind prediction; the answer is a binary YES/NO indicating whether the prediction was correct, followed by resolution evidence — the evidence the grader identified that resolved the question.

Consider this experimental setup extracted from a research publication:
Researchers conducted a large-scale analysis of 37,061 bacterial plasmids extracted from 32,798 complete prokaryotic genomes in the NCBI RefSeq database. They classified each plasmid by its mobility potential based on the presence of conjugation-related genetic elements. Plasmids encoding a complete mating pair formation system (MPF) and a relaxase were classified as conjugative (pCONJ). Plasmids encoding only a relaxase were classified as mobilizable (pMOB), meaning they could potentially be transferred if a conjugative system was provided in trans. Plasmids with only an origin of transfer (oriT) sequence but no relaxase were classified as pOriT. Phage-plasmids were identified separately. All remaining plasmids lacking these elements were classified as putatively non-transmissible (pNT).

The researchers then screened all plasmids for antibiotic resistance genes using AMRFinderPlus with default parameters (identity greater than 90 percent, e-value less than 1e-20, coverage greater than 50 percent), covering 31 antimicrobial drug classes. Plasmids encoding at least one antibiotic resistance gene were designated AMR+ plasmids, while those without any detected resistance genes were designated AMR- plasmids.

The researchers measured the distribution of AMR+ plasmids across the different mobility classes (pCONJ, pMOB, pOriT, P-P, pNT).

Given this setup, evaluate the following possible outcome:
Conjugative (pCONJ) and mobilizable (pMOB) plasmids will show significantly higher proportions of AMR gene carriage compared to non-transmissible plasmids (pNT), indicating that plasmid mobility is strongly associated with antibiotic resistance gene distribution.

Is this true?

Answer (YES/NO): YES